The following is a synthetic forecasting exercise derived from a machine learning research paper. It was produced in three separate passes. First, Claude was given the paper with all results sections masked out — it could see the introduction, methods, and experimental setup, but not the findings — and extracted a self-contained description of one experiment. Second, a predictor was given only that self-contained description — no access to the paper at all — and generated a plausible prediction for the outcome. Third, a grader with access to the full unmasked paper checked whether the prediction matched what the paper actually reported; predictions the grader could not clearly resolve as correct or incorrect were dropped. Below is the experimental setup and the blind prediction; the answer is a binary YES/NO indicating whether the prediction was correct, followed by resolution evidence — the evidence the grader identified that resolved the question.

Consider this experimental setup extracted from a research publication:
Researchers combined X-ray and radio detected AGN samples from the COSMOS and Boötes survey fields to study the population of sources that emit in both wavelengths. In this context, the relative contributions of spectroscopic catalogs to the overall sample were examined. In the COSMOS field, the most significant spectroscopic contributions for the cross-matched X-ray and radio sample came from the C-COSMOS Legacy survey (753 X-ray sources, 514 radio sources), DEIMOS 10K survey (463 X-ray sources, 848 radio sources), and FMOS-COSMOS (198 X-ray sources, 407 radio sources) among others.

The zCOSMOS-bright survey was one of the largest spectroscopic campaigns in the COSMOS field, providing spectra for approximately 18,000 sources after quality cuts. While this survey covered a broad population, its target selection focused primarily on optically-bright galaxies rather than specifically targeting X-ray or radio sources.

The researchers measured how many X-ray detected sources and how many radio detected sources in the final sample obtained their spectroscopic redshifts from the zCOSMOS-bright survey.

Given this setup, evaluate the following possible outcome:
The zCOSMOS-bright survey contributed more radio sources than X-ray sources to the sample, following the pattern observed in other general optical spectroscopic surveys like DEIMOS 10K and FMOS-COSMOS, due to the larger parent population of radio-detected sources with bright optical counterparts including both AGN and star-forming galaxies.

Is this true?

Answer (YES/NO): YES